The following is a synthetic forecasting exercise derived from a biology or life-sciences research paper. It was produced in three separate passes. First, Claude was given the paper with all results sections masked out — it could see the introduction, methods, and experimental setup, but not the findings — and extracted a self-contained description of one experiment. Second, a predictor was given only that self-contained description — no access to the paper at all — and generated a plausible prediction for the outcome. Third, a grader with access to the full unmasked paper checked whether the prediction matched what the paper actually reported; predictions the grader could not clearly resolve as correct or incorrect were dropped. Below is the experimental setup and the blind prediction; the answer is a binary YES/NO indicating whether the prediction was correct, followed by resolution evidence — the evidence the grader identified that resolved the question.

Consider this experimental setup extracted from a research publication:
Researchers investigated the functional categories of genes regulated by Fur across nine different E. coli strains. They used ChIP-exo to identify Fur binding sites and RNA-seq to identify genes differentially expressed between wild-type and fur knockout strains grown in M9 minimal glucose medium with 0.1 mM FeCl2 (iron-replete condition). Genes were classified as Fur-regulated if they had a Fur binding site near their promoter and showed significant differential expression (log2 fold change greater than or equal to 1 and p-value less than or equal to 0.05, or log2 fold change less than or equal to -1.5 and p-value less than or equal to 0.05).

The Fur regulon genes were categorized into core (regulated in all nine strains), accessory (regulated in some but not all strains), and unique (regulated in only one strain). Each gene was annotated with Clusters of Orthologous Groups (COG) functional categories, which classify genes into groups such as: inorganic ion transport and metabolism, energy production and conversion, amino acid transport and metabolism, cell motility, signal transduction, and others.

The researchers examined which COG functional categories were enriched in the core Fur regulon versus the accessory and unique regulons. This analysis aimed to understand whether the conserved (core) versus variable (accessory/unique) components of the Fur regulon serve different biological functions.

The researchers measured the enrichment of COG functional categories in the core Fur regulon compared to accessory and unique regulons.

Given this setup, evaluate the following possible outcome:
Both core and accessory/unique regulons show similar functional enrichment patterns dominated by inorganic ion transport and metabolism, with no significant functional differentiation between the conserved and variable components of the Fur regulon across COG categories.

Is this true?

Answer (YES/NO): NO